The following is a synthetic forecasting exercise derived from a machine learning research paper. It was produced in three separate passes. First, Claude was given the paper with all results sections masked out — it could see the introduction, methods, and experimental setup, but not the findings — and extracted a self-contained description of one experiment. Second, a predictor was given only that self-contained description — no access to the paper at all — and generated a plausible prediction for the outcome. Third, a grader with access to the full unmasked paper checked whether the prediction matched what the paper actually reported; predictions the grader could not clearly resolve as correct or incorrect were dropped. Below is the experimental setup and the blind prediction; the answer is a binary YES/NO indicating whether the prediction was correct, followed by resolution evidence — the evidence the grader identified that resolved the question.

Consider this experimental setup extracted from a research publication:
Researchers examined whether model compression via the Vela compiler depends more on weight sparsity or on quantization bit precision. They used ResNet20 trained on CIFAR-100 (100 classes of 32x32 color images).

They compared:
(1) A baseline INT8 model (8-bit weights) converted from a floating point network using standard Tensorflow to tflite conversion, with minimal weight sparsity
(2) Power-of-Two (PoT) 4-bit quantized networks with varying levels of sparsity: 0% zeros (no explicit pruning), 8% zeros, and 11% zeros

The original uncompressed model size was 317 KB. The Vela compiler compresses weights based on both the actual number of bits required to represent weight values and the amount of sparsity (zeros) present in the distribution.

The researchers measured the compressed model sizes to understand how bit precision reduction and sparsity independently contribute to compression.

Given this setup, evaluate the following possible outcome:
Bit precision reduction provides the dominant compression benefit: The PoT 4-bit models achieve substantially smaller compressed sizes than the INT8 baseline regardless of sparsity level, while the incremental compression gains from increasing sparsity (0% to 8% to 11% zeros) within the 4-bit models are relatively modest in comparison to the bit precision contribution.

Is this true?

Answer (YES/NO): YES